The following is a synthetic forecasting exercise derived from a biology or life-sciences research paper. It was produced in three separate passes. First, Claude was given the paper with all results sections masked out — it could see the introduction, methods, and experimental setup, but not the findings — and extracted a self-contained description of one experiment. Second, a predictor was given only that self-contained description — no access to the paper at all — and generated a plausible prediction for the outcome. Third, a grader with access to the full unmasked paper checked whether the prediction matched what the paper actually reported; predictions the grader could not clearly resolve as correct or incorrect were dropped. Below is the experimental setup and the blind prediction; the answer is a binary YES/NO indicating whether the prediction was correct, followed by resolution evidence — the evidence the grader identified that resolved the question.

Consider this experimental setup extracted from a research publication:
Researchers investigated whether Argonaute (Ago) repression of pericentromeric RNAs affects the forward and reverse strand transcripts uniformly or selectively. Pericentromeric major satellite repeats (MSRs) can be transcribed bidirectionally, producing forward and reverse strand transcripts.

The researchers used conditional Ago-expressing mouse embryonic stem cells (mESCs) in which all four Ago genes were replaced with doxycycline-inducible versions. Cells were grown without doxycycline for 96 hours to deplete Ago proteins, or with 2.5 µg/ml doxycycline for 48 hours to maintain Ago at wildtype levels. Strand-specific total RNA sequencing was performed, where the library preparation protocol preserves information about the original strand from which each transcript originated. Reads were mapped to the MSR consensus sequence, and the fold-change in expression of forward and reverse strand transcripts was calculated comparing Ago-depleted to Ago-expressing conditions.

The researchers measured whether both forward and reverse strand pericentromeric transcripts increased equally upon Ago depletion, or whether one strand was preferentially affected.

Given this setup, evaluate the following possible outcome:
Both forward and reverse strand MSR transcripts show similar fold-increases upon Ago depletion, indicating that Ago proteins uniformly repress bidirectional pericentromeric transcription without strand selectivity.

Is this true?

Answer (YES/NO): YES